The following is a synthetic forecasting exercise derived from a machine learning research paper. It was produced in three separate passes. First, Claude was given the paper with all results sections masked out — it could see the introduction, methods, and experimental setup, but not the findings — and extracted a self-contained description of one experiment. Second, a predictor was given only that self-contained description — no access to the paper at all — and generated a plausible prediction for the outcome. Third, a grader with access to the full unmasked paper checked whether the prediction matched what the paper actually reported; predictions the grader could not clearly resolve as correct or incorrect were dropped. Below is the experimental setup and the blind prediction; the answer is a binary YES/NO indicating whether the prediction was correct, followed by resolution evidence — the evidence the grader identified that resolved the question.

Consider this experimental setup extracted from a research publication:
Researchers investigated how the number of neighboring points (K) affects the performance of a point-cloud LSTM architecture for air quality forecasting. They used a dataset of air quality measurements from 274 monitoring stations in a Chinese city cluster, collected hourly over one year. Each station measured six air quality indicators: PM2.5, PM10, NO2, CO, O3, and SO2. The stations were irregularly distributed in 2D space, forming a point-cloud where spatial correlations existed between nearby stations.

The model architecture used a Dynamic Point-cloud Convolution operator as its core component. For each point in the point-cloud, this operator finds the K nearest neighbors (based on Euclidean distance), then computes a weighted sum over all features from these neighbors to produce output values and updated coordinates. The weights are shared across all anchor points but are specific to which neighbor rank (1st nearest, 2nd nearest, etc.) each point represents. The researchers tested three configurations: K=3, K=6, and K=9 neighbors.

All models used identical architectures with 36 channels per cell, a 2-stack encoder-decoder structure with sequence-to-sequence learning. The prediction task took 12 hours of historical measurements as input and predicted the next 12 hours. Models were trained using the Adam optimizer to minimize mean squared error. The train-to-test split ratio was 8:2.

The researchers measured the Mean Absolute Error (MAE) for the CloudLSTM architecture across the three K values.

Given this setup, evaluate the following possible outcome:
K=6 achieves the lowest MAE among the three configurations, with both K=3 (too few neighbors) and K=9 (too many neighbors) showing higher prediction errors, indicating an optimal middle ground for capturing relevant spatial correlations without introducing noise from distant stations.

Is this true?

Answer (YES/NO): NO